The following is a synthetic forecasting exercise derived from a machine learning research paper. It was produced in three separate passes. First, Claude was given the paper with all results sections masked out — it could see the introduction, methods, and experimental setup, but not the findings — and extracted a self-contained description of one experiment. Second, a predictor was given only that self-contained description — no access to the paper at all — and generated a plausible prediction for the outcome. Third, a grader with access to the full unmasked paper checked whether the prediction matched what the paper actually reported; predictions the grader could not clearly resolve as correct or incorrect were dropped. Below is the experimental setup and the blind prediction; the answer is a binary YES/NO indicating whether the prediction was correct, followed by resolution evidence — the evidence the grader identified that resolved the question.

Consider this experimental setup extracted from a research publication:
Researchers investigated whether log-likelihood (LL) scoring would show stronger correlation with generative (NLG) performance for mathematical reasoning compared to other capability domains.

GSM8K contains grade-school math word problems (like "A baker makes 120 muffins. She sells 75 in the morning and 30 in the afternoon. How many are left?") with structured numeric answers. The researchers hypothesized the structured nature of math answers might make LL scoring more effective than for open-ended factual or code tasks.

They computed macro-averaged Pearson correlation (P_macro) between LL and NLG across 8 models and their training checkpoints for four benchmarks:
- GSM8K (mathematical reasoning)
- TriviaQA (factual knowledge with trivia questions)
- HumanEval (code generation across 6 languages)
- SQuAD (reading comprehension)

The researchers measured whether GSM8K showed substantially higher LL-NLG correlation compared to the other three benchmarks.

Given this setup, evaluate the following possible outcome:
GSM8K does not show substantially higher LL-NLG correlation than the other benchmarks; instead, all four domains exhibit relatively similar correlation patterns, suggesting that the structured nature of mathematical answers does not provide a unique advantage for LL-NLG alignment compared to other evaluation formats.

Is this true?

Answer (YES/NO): NO